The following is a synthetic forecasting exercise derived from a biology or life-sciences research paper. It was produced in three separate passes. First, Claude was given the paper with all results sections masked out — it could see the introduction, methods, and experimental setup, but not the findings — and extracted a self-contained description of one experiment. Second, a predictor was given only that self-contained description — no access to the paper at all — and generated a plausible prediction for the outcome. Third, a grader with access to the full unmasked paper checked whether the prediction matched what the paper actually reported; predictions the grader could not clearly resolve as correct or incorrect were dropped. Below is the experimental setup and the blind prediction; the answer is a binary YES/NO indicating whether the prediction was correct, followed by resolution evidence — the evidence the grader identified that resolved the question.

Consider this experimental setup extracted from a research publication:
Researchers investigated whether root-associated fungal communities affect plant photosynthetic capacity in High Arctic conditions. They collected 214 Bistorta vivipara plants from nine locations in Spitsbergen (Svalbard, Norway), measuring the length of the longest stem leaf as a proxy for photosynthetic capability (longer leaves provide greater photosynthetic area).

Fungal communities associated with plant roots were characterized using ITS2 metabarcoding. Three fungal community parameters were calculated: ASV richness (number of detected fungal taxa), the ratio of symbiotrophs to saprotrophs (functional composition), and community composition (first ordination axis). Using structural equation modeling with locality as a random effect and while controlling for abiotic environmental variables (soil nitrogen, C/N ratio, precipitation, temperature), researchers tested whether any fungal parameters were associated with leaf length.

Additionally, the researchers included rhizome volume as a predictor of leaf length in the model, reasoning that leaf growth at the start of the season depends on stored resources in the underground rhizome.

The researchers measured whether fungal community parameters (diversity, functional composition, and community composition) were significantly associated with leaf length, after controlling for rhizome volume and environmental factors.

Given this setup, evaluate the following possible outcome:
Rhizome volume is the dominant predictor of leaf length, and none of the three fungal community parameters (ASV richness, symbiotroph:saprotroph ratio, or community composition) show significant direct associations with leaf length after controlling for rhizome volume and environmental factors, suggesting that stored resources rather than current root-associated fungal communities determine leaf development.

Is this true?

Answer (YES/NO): NO